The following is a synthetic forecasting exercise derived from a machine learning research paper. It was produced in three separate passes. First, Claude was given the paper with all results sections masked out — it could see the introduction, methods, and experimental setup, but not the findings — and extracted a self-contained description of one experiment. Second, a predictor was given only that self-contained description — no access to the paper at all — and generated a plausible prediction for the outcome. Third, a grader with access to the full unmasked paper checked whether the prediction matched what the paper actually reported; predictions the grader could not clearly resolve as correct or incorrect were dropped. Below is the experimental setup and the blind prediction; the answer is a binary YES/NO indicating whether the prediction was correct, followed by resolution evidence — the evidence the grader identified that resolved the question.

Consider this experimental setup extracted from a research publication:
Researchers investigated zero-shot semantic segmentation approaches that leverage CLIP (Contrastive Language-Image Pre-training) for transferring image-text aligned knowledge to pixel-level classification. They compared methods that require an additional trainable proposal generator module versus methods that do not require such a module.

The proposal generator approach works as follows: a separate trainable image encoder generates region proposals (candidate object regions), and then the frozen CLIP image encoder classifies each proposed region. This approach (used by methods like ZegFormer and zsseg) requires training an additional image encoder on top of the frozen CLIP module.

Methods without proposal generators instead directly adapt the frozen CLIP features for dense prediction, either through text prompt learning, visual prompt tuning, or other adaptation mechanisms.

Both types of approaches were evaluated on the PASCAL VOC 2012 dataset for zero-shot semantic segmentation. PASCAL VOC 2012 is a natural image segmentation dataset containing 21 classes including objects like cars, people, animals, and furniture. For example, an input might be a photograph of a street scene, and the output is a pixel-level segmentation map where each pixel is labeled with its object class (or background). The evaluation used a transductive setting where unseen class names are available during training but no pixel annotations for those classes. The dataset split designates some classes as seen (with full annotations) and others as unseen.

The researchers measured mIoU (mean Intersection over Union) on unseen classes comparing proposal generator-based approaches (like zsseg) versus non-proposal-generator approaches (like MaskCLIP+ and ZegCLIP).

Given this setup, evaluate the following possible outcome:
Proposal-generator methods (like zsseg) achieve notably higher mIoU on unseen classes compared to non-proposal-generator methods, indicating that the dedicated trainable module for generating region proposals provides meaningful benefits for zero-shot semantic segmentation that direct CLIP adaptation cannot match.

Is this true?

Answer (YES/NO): NO